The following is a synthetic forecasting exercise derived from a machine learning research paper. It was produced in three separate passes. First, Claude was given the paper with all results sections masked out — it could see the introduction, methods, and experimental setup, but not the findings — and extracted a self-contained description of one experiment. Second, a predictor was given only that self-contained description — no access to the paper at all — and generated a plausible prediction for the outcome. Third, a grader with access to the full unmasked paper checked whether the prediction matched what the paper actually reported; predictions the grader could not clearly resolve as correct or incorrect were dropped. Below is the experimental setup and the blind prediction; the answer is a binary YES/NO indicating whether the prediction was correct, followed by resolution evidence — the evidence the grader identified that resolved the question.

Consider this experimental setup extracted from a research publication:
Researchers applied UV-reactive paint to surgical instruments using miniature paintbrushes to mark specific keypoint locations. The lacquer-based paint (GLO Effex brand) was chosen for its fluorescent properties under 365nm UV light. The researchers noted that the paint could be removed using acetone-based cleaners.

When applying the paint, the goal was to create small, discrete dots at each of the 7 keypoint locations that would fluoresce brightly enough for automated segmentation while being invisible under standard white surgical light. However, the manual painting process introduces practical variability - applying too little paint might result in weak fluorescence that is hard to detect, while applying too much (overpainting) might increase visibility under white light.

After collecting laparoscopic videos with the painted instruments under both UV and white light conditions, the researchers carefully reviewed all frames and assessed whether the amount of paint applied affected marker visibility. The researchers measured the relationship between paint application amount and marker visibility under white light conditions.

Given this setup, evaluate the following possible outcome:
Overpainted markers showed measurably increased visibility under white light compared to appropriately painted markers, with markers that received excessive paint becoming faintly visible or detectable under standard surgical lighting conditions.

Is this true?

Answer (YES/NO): YES